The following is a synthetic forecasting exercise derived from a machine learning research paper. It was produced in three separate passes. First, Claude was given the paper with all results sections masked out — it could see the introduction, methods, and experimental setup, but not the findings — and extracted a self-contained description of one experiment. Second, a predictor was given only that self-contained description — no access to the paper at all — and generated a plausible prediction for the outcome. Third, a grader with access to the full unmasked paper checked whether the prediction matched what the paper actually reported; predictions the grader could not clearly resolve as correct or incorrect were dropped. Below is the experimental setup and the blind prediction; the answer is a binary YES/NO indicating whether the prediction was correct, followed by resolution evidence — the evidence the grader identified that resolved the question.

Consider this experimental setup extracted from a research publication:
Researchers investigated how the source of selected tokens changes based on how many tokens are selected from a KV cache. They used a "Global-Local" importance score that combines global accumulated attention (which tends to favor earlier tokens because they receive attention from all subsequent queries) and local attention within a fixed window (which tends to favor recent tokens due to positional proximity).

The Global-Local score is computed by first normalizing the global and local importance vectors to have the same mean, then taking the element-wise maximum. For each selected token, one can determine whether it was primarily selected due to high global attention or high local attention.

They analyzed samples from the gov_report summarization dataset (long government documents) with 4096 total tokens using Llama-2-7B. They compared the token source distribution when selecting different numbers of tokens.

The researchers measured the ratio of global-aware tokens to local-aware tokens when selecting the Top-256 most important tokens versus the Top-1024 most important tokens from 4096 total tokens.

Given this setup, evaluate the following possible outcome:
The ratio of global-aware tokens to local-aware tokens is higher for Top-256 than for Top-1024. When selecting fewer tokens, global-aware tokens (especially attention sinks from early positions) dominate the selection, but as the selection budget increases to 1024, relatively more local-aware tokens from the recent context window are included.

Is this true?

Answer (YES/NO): NO